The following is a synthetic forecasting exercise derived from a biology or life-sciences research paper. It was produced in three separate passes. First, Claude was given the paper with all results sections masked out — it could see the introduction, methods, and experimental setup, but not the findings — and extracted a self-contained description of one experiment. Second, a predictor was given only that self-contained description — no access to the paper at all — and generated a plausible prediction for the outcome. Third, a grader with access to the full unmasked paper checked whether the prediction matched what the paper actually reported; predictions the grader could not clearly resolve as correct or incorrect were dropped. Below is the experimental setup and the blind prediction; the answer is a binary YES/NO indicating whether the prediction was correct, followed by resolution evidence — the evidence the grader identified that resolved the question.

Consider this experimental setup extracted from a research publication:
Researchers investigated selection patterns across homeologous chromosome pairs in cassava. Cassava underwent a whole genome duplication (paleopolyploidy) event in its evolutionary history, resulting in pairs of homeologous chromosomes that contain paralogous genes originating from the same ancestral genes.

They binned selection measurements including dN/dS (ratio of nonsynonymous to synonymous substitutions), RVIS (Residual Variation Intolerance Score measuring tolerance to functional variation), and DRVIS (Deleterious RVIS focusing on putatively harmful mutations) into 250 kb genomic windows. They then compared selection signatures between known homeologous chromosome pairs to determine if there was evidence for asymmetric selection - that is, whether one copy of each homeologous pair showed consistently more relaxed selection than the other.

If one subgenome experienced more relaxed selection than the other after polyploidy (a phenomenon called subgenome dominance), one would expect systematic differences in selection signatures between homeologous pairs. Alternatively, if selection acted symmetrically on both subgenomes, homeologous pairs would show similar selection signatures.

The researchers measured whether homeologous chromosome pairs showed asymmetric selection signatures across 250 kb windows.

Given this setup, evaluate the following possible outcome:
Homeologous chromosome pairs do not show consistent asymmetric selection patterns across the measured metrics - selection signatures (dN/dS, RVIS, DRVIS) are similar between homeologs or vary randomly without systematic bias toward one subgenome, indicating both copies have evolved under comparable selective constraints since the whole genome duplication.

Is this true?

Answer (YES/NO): YES